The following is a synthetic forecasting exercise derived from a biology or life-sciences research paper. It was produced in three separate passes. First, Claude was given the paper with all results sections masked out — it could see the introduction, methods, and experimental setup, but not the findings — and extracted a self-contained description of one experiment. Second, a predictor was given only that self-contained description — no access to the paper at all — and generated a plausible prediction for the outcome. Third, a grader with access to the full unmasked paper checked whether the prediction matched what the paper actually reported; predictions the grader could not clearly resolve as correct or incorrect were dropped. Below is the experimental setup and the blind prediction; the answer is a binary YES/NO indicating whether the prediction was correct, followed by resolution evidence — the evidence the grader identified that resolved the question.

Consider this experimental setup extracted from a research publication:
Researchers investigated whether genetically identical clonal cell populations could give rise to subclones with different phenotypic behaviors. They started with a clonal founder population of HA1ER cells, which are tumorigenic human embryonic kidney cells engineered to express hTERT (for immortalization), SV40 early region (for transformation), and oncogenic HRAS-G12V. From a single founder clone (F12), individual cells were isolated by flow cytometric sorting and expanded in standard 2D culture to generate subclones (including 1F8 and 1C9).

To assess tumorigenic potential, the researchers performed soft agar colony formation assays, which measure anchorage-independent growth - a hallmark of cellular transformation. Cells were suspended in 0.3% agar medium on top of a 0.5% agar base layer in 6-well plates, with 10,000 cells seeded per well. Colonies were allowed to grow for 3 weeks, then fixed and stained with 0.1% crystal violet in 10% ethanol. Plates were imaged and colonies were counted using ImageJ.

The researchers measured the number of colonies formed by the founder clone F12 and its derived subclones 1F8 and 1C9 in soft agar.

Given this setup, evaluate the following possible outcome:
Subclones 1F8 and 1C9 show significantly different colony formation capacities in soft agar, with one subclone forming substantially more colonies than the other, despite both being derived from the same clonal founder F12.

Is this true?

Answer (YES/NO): YES